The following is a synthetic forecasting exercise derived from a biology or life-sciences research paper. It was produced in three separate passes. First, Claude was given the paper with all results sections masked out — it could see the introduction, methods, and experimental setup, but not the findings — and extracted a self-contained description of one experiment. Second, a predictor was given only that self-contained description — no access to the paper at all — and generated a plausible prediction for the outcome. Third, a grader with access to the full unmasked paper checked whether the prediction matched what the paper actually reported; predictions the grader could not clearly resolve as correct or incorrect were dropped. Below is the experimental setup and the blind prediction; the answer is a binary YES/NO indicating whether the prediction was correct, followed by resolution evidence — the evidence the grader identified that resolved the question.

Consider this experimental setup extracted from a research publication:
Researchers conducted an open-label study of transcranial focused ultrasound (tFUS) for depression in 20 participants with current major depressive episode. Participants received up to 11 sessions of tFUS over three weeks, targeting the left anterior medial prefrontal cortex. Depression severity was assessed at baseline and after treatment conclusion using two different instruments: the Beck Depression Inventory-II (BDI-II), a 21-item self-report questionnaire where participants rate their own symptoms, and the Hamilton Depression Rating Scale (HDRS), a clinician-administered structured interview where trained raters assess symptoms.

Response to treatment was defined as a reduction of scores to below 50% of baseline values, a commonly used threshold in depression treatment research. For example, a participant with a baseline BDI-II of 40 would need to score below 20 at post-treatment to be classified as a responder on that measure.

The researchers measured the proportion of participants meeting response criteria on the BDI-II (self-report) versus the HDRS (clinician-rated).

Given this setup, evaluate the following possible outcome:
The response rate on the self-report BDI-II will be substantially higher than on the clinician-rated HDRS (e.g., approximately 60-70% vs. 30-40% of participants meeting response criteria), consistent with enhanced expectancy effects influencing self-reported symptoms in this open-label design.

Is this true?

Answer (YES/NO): NO